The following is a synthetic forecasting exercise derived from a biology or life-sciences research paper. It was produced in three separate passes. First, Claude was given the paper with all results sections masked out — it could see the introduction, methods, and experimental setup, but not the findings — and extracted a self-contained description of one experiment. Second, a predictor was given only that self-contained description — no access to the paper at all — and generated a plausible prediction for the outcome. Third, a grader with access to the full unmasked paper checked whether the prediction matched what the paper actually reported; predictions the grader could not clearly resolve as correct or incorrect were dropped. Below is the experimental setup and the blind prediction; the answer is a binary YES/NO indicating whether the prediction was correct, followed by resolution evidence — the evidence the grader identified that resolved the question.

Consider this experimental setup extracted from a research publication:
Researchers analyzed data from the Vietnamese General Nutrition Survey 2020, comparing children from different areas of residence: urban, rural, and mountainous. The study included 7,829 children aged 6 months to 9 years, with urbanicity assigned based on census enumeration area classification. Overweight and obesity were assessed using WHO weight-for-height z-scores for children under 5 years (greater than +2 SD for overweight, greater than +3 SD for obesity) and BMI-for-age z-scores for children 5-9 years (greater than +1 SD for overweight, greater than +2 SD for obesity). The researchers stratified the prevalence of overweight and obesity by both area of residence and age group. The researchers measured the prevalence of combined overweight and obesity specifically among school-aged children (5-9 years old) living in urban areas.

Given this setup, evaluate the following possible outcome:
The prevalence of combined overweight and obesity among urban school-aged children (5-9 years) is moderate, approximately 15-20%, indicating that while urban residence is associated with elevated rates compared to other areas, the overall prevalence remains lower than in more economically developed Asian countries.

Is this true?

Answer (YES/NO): NO